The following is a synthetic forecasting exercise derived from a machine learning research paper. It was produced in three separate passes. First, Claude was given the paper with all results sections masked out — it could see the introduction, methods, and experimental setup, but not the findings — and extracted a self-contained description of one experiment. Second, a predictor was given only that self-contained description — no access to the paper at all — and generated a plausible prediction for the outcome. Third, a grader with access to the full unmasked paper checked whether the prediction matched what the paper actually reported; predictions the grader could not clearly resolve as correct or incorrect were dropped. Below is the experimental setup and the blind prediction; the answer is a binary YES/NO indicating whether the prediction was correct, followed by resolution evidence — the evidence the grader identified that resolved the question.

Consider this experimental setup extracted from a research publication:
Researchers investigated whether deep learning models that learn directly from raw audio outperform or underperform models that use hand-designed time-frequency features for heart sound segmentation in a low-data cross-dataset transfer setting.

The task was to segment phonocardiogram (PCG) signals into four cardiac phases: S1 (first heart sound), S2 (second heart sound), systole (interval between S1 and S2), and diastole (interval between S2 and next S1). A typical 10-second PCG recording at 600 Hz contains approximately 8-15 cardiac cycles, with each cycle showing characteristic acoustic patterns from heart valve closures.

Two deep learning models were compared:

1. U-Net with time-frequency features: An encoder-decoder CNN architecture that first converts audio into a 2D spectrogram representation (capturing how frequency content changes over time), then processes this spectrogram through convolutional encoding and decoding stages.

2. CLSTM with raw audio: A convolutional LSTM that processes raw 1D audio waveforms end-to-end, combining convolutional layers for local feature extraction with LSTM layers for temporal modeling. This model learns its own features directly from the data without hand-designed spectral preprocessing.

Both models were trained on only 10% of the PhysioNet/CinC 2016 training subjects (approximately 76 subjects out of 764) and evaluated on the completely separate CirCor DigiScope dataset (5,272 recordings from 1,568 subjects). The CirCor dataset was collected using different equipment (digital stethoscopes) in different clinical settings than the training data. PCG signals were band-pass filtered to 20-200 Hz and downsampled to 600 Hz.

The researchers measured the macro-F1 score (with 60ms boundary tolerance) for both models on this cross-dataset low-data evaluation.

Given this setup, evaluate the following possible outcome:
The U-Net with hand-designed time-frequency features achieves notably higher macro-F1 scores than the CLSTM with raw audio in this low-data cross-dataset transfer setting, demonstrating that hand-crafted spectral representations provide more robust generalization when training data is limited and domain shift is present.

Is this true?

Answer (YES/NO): NO